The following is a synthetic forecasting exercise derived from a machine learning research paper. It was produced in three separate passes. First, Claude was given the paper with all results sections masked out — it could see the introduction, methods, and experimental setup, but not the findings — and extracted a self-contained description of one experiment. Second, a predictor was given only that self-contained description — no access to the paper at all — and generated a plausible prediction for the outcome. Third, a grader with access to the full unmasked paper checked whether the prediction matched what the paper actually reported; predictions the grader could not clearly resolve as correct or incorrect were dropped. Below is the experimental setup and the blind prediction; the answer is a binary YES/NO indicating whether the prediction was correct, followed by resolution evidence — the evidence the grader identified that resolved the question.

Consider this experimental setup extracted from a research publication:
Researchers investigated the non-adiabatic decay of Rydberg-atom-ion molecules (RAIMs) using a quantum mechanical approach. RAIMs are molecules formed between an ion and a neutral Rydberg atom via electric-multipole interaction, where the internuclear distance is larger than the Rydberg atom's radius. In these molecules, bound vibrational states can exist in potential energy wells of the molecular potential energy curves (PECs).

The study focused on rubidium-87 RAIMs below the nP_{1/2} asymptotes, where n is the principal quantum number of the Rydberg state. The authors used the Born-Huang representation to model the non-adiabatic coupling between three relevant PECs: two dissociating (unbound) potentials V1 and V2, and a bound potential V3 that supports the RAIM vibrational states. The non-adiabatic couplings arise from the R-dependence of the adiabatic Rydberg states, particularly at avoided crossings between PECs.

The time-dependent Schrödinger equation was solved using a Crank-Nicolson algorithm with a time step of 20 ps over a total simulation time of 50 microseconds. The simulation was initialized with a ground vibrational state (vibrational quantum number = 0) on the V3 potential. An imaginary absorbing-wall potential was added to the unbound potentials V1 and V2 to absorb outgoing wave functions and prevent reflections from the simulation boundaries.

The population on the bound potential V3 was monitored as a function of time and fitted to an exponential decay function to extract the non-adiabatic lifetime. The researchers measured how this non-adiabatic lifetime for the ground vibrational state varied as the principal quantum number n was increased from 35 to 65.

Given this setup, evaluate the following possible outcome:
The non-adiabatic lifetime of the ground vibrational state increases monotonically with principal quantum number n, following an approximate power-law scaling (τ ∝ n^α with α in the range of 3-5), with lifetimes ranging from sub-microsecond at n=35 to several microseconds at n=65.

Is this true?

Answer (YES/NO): NO